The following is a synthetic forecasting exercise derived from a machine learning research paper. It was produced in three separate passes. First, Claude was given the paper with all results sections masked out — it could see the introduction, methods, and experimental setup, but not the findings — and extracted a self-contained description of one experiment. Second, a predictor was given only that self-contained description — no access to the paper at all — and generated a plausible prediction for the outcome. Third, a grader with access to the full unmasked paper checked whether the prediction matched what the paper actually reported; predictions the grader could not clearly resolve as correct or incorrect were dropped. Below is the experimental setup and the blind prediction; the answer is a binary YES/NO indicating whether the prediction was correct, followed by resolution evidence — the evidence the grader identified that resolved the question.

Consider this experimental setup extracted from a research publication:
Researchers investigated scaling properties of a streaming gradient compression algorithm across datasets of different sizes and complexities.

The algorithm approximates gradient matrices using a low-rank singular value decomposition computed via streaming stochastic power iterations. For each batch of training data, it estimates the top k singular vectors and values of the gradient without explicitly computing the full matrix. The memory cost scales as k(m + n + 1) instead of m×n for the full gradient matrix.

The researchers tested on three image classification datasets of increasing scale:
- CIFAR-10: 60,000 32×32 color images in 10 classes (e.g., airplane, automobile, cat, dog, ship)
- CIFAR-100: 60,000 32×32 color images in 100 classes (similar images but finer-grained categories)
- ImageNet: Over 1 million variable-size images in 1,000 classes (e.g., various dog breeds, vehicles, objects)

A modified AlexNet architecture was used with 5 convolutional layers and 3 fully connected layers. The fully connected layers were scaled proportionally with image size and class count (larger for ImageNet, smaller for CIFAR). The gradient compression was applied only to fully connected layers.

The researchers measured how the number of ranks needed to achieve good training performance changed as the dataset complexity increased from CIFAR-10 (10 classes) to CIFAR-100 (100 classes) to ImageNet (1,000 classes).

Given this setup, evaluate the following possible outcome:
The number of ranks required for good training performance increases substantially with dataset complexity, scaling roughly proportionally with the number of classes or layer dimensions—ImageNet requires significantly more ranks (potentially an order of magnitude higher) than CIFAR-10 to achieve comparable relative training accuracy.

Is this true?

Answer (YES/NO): YES